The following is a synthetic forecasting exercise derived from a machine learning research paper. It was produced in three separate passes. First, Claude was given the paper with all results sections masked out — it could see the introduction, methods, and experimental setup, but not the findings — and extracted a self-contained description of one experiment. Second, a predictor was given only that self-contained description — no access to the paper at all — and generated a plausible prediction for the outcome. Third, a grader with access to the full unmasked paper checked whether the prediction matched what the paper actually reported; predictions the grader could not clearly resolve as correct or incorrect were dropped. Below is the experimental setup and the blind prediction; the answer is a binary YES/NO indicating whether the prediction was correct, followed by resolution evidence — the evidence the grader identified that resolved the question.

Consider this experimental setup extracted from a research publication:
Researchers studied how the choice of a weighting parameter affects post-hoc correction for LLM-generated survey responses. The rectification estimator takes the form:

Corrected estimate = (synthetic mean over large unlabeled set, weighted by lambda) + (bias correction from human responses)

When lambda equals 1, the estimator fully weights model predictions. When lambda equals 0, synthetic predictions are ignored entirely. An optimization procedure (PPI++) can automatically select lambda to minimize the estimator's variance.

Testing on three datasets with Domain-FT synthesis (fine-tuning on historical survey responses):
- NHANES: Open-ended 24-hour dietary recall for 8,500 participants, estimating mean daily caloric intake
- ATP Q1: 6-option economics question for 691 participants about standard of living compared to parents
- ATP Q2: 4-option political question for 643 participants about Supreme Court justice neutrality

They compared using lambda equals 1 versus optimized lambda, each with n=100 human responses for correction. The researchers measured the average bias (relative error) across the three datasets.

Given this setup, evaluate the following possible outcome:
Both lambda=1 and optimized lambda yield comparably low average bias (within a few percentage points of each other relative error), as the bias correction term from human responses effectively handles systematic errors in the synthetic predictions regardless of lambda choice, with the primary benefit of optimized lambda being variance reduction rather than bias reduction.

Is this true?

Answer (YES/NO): NO